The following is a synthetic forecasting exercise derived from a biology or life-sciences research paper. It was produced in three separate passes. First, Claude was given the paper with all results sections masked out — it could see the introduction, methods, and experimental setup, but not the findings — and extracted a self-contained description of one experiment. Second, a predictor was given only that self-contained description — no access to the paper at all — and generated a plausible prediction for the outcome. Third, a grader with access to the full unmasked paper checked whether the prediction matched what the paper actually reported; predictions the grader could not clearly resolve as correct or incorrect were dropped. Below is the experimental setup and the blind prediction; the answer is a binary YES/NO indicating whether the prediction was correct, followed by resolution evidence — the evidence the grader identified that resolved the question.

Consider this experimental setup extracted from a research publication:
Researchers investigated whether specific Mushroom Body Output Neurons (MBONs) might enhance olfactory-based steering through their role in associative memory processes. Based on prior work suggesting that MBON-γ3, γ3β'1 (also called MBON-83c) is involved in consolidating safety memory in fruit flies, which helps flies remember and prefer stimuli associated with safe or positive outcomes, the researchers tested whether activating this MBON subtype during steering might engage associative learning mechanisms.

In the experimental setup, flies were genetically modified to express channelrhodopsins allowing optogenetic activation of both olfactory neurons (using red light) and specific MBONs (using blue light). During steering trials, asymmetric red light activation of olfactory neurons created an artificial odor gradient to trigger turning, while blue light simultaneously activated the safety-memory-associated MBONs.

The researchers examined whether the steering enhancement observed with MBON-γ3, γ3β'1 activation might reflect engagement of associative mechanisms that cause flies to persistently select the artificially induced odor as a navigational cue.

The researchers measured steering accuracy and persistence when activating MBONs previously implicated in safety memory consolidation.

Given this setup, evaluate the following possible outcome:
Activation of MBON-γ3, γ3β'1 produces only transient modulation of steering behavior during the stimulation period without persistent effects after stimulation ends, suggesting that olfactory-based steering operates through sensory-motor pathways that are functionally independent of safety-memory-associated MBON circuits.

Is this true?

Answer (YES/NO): NO